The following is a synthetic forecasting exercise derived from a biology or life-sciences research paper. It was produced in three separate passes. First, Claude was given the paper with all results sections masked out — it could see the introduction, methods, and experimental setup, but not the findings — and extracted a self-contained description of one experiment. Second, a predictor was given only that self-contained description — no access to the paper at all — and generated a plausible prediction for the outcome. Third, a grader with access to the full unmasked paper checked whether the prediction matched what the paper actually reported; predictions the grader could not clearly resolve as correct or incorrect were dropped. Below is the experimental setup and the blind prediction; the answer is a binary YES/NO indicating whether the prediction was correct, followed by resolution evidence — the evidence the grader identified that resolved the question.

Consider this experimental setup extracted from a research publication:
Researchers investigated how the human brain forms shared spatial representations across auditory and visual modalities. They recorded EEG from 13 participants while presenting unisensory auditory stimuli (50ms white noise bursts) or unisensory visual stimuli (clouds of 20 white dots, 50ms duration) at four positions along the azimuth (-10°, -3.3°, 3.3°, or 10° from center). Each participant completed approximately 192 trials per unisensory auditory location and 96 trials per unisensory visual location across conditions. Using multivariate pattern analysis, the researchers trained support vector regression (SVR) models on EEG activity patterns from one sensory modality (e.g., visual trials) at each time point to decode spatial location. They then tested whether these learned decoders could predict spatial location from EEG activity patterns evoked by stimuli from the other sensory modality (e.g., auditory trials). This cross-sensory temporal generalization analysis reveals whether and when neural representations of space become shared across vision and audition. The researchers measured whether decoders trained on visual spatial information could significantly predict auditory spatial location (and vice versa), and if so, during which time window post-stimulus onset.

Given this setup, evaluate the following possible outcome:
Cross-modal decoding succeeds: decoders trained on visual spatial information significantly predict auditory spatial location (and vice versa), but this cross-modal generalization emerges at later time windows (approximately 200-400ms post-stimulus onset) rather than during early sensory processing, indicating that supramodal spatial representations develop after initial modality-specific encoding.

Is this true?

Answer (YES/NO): NO